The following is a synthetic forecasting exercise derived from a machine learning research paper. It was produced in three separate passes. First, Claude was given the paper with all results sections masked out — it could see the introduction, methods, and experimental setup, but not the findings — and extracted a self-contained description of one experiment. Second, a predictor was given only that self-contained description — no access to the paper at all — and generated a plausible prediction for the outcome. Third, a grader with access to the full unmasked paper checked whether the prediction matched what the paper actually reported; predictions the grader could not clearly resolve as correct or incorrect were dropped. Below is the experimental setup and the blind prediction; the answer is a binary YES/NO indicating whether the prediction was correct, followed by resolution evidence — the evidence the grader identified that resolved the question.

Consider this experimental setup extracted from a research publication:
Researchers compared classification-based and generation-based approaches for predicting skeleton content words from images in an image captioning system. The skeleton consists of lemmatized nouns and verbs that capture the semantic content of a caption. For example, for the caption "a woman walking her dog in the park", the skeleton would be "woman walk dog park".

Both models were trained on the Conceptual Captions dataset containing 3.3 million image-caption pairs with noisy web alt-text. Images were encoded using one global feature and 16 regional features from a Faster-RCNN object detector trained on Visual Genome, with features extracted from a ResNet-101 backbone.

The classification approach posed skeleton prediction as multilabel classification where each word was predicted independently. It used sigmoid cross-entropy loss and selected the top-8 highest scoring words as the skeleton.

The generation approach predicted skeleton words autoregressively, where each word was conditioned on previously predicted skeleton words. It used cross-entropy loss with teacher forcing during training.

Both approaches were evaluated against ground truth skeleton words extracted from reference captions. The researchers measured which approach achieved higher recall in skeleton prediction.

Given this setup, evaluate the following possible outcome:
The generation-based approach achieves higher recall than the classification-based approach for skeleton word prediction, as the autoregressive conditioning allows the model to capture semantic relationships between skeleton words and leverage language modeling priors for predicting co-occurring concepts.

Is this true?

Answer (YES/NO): NO